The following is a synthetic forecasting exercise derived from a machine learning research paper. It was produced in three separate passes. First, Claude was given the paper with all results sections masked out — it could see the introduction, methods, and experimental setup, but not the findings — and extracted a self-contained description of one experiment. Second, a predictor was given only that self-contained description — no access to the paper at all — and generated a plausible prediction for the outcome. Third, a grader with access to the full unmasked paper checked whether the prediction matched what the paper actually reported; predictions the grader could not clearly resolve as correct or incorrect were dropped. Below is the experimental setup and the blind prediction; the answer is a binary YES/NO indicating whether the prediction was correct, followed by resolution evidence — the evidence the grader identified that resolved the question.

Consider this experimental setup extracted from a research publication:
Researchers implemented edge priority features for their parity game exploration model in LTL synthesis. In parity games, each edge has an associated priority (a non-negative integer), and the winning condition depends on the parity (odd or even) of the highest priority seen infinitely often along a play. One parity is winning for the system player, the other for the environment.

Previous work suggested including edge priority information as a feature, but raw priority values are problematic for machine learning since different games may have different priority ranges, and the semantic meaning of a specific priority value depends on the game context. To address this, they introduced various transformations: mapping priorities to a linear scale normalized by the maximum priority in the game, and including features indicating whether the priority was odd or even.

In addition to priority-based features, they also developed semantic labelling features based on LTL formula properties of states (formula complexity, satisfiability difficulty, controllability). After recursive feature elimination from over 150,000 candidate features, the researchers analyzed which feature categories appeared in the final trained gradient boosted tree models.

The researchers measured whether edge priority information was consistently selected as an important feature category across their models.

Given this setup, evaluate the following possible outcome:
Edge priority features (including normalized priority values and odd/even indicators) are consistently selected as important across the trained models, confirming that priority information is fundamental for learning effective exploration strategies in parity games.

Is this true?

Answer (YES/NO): YES